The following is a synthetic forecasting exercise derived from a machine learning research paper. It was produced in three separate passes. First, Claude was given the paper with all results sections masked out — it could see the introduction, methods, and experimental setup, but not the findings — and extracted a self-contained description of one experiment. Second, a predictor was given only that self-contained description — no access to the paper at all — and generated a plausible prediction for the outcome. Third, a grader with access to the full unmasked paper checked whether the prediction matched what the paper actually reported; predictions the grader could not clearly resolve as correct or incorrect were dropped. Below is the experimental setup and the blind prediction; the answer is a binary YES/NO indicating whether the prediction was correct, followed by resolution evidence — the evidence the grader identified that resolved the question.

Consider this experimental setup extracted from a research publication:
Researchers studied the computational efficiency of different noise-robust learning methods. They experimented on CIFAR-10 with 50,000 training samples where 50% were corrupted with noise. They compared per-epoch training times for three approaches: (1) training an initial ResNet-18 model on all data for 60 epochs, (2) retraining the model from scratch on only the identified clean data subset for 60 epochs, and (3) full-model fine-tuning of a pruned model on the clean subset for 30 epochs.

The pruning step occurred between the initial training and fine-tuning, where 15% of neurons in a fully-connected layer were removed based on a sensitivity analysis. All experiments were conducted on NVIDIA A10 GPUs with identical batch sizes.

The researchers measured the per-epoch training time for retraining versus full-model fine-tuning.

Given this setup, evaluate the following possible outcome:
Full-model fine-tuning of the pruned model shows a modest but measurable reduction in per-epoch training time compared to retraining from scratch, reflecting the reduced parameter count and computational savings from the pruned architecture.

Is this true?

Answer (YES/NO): NO